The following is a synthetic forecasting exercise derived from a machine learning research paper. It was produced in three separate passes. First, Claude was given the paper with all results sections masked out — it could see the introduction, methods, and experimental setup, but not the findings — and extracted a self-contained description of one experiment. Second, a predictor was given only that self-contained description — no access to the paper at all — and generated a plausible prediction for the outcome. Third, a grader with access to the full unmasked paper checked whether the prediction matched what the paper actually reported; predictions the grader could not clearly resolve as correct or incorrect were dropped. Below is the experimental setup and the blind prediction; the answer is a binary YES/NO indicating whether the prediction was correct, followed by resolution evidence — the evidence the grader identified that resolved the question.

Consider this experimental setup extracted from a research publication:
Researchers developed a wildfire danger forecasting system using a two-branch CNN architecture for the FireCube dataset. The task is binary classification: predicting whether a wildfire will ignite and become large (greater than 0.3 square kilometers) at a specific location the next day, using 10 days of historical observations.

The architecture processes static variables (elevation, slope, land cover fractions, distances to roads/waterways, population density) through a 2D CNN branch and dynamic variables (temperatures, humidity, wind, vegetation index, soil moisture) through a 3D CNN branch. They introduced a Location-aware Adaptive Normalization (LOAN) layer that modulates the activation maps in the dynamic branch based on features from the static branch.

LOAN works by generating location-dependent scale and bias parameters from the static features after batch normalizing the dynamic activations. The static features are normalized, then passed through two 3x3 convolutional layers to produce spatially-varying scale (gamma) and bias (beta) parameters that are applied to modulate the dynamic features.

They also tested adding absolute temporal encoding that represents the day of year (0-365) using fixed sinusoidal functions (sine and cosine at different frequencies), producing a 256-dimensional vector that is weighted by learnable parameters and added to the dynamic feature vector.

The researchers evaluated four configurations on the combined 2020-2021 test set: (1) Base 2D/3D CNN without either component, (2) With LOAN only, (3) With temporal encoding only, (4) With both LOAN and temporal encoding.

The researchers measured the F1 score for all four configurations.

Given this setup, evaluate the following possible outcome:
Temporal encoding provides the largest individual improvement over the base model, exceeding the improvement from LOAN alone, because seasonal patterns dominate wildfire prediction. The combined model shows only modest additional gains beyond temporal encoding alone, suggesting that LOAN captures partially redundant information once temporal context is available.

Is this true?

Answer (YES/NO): NO